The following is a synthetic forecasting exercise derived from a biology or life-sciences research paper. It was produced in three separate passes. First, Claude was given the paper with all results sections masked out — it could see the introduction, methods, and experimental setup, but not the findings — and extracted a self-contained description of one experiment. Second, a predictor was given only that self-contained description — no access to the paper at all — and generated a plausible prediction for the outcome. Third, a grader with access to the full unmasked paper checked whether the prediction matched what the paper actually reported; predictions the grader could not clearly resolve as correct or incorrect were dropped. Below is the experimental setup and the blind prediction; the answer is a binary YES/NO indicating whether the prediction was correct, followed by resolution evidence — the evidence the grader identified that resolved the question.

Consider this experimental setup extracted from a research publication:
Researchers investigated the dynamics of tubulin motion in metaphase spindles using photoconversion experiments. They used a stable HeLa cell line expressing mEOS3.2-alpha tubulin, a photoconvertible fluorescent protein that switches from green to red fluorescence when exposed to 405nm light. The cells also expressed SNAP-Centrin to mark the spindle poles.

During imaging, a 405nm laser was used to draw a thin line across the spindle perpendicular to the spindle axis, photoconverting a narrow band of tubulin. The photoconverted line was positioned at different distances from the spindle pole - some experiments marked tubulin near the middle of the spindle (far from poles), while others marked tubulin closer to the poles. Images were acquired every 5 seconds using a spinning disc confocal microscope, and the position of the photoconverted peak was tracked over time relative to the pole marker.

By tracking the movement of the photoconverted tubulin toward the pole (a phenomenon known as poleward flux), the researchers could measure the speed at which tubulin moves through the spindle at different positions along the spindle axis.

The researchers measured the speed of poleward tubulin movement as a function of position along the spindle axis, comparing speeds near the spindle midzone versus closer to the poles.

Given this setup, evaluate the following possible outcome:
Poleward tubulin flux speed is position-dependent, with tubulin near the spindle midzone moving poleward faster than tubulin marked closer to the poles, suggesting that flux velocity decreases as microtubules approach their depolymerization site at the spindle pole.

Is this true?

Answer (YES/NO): YES